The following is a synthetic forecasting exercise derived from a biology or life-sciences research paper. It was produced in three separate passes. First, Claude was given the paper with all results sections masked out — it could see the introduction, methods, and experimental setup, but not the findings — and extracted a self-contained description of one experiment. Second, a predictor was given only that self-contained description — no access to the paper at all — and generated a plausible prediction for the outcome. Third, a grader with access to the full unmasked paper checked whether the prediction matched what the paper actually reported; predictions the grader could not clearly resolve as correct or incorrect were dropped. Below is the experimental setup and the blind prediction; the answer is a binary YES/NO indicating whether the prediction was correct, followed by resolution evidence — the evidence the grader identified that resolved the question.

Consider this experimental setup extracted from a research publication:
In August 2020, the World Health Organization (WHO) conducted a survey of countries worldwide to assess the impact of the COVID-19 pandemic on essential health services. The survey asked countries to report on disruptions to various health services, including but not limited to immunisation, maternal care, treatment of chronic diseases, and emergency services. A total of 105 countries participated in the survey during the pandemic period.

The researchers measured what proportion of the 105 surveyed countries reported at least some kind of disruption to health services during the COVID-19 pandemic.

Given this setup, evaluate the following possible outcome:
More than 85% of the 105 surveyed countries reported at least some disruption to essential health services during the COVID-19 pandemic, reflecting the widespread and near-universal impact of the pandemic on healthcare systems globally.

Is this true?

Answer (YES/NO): YES